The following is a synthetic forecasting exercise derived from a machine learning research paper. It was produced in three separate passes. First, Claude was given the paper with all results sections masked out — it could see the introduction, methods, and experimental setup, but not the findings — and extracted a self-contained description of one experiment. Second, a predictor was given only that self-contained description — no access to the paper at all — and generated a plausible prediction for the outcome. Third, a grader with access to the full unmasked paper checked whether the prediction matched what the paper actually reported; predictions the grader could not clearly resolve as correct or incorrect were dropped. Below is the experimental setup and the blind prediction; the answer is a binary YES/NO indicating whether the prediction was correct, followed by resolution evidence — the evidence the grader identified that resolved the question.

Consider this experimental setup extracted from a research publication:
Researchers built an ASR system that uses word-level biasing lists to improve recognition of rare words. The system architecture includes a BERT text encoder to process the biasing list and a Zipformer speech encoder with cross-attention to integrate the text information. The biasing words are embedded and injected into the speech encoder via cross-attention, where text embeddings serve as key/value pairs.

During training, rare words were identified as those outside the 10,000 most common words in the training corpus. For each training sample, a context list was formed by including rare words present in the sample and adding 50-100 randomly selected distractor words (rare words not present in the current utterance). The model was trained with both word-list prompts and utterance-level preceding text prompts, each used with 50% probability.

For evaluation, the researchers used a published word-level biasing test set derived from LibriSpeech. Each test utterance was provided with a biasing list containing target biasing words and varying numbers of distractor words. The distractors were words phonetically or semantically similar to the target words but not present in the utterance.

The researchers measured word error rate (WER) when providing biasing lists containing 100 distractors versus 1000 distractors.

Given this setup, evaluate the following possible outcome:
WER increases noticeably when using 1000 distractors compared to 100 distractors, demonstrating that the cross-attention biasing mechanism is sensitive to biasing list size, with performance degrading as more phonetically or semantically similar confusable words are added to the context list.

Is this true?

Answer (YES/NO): YES